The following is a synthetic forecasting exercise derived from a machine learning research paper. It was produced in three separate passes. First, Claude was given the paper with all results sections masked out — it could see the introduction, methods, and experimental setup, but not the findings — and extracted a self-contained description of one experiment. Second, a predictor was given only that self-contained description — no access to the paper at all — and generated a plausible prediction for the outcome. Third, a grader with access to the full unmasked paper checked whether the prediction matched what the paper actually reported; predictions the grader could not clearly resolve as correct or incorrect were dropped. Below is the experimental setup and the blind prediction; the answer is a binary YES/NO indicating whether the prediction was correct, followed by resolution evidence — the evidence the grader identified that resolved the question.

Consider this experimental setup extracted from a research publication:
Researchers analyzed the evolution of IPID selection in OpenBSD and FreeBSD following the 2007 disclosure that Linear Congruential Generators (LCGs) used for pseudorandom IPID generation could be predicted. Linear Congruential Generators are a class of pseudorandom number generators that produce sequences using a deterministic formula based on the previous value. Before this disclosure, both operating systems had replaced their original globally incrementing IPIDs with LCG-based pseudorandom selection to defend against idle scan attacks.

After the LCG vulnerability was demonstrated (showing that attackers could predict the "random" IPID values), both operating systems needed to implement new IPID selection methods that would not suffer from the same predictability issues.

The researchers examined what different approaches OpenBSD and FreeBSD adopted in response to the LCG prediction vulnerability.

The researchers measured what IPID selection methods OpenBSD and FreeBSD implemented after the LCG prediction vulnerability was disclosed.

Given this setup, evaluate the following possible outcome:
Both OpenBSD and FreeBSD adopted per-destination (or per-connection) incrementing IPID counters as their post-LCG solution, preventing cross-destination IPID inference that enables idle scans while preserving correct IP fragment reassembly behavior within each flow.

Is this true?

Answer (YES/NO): NO